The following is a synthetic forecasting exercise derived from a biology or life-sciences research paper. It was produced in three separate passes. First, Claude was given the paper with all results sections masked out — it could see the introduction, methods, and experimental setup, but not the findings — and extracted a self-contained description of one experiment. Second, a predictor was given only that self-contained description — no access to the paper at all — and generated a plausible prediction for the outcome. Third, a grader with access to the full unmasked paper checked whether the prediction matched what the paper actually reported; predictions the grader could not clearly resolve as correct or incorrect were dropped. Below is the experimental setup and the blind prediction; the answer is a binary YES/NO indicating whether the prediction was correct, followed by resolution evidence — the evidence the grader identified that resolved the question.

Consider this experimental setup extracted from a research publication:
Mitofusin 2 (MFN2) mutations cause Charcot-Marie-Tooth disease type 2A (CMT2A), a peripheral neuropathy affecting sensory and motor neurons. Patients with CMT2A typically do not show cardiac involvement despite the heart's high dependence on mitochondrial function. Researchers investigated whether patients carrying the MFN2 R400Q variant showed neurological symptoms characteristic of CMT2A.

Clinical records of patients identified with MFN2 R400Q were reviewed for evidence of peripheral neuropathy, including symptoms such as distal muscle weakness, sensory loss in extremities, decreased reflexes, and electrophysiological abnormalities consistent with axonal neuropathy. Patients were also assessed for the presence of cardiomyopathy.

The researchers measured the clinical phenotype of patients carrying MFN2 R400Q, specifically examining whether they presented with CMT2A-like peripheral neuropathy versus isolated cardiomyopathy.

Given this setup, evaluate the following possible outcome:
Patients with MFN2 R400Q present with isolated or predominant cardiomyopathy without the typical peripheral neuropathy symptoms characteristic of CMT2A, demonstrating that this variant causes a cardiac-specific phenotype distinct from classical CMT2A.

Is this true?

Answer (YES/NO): YES